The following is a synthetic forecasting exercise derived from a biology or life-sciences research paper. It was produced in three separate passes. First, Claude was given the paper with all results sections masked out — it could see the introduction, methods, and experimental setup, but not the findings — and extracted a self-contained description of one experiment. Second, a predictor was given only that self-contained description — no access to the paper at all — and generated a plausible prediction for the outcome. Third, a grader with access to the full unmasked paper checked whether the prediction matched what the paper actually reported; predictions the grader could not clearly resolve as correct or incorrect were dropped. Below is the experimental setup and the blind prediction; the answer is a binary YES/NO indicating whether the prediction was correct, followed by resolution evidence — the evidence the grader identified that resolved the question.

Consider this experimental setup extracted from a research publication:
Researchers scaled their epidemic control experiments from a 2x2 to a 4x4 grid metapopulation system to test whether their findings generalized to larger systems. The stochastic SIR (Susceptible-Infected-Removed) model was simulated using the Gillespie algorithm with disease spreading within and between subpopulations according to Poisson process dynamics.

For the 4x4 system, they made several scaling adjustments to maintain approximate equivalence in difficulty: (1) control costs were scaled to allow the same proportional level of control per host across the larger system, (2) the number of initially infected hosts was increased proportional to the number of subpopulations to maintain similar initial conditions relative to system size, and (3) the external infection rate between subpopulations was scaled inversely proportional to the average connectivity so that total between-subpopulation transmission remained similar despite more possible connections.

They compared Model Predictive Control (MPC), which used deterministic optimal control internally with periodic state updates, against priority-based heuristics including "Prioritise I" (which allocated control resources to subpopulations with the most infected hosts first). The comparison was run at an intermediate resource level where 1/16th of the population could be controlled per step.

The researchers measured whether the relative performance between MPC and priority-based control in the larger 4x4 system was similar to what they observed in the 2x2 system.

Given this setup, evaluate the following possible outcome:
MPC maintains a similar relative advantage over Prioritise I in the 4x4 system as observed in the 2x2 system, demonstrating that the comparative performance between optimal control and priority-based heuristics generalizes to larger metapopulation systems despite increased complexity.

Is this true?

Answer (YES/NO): NO